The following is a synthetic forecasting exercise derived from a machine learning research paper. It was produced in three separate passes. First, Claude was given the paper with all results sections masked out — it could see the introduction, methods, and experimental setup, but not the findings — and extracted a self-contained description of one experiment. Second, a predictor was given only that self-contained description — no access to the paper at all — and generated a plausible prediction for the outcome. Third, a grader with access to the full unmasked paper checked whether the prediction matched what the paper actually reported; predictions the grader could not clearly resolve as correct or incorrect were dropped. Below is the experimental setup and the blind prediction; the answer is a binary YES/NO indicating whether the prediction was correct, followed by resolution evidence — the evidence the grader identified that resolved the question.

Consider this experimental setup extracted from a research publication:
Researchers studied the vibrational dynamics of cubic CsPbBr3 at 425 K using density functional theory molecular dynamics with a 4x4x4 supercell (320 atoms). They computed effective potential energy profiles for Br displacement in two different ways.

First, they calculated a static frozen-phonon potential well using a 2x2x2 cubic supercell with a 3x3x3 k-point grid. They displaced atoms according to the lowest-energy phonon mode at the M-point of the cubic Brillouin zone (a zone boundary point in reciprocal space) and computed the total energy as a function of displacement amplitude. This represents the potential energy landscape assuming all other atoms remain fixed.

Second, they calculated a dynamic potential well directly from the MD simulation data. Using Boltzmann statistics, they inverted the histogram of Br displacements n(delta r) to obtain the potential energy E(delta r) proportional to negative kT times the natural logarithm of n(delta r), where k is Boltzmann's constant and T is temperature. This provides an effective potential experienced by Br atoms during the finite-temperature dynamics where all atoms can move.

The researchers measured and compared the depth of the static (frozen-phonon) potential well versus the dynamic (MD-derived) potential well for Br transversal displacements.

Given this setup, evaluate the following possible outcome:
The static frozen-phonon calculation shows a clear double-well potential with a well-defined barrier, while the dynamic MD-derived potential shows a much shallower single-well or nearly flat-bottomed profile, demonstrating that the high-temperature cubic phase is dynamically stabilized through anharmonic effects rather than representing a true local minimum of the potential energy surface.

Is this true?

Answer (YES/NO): NO